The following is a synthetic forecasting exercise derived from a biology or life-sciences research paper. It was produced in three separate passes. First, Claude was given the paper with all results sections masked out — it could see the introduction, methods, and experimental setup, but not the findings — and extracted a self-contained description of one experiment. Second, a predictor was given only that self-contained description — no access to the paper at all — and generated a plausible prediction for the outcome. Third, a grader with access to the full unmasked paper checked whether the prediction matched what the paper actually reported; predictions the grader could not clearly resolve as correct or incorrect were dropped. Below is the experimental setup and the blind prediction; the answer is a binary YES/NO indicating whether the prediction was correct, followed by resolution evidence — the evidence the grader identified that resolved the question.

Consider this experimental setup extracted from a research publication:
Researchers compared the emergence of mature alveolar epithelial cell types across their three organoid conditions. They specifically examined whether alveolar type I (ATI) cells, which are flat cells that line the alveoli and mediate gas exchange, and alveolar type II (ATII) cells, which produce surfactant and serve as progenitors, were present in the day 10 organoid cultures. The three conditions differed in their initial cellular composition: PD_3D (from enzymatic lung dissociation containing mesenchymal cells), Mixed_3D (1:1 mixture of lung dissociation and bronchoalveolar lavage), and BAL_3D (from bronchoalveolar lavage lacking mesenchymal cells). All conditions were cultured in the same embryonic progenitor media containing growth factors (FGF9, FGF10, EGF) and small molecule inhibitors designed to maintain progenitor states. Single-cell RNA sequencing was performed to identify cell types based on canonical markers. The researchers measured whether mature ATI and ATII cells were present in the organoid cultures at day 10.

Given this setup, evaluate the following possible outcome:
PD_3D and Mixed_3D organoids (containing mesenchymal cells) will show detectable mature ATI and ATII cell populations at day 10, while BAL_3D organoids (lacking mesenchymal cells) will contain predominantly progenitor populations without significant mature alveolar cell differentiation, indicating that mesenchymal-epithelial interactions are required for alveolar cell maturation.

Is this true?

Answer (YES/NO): NO